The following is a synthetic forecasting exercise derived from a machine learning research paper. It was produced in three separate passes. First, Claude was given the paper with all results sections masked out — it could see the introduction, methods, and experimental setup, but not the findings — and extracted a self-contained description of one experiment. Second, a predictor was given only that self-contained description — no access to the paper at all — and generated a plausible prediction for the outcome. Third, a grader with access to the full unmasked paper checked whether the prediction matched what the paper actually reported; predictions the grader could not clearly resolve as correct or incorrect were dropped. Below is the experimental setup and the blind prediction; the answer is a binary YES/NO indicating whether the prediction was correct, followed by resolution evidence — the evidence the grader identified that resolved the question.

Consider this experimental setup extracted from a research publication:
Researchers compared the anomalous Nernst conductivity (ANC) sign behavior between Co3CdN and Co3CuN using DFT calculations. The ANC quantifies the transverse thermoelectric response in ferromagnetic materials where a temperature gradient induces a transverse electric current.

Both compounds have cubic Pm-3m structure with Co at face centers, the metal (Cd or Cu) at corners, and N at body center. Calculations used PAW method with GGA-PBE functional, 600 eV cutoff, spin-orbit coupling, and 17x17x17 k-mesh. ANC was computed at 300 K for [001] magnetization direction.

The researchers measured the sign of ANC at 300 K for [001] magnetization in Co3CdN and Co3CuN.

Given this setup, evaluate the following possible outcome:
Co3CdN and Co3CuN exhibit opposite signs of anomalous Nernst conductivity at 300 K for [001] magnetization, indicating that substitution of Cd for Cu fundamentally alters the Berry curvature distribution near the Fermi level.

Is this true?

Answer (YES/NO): YES